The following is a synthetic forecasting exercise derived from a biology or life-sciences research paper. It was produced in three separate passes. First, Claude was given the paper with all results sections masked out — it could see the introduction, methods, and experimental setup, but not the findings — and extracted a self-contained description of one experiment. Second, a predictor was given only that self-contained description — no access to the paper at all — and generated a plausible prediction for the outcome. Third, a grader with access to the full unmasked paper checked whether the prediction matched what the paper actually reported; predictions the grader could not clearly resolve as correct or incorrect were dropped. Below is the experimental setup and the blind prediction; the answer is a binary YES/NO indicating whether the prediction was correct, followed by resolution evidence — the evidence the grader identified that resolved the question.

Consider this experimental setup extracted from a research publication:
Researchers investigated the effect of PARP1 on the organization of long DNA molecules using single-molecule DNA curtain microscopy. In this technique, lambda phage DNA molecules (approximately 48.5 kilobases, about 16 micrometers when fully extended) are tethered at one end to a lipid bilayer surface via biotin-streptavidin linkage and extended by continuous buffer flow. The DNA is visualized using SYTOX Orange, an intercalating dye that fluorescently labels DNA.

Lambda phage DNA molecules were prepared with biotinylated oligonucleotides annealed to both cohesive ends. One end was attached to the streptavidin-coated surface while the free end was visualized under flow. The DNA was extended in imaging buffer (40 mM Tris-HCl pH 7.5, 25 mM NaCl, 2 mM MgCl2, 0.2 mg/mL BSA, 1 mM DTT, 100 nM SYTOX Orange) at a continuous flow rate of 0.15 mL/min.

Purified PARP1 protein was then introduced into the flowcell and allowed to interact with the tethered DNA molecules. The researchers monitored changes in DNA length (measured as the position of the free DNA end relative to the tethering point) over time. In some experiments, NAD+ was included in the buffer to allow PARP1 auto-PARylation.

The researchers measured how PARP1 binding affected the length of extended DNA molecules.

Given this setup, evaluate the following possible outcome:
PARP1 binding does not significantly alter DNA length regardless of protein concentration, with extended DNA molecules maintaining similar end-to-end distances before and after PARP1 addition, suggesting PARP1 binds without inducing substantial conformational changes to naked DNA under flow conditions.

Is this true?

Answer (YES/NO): NO